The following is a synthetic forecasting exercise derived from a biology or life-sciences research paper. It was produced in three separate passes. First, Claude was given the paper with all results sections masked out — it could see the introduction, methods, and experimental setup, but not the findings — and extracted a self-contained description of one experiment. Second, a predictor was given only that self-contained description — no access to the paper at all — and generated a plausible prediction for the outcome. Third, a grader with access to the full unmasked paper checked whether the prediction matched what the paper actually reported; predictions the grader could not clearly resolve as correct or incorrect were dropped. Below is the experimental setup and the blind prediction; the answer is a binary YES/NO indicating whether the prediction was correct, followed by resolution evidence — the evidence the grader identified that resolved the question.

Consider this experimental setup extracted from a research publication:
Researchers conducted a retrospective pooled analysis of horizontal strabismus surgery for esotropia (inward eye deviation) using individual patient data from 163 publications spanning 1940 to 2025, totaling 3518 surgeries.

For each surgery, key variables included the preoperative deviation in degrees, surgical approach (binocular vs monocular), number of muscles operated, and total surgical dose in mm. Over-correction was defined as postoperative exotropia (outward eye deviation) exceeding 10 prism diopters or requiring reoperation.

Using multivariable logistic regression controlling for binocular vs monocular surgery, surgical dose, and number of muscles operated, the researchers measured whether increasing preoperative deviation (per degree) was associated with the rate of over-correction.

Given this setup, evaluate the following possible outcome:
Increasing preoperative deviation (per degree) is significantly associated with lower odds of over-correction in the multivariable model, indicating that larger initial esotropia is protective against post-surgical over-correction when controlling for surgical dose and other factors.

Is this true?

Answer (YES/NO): YES